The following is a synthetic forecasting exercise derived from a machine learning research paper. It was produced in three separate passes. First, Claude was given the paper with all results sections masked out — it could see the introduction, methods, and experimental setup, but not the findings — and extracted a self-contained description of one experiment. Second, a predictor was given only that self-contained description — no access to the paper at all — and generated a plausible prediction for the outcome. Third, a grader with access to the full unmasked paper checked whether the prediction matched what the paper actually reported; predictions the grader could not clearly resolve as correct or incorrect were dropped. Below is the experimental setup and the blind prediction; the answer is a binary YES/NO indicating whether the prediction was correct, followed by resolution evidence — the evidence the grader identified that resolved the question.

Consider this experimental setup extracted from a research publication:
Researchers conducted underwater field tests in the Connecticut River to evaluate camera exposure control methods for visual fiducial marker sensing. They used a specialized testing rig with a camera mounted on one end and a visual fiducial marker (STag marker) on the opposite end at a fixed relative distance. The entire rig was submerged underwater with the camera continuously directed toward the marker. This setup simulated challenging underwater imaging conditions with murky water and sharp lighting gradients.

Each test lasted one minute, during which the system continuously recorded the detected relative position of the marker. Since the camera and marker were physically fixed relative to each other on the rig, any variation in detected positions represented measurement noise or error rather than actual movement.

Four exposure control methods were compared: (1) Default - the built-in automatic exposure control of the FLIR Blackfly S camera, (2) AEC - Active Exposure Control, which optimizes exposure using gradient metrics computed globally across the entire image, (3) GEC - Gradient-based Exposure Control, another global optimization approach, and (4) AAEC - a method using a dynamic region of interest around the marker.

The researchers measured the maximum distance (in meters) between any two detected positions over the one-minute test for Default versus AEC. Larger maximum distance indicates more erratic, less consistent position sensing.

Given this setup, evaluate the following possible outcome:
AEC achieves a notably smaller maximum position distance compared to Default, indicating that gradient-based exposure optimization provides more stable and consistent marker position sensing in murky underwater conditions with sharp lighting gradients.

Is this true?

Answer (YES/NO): NO